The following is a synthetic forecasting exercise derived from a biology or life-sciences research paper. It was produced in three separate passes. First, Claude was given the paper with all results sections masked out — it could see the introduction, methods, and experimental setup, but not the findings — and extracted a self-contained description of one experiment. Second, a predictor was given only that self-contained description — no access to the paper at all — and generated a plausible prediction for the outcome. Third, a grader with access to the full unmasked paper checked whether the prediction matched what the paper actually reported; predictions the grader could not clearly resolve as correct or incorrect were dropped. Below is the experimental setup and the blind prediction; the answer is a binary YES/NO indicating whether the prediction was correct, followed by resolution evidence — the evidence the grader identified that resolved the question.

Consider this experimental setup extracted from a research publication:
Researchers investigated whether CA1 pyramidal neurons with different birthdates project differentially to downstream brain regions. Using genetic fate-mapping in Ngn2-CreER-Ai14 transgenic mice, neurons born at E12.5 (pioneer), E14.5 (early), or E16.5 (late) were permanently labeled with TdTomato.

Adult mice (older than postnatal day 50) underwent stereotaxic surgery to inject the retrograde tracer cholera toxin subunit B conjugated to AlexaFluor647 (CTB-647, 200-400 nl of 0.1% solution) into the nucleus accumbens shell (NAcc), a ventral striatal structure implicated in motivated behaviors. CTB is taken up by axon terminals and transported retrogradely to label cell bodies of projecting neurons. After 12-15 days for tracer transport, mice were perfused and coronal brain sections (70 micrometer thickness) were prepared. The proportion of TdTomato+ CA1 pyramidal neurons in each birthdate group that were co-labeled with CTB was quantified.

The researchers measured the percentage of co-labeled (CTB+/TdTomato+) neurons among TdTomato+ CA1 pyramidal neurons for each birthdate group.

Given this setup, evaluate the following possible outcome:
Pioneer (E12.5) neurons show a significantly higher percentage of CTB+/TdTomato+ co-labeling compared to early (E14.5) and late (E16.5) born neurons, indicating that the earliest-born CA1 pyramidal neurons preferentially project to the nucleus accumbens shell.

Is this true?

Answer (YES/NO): NO